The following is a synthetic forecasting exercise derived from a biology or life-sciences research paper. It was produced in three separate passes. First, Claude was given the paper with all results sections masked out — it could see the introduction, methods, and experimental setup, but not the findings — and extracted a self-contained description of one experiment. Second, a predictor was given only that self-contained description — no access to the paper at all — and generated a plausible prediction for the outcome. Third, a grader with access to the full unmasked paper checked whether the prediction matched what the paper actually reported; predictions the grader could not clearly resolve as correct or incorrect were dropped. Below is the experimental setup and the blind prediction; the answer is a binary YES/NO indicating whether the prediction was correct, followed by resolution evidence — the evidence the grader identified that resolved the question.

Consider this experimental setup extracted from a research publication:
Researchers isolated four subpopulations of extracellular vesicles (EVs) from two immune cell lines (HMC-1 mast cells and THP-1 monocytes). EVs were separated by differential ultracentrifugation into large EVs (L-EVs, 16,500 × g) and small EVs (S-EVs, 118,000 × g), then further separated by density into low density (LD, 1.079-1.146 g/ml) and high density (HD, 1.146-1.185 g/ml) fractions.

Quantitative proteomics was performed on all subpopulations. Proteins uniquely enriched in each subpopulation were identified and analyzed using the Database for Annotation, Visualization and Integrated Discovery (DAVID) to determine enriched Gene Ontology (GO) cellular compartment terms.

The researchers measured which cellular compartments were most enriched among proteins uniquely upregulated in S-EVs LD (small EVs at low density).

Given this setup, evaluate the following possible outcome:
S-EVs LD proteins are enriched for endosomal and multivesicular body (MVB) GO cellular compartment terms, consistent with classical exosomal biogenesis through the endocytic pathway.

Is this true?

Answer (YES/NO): YES